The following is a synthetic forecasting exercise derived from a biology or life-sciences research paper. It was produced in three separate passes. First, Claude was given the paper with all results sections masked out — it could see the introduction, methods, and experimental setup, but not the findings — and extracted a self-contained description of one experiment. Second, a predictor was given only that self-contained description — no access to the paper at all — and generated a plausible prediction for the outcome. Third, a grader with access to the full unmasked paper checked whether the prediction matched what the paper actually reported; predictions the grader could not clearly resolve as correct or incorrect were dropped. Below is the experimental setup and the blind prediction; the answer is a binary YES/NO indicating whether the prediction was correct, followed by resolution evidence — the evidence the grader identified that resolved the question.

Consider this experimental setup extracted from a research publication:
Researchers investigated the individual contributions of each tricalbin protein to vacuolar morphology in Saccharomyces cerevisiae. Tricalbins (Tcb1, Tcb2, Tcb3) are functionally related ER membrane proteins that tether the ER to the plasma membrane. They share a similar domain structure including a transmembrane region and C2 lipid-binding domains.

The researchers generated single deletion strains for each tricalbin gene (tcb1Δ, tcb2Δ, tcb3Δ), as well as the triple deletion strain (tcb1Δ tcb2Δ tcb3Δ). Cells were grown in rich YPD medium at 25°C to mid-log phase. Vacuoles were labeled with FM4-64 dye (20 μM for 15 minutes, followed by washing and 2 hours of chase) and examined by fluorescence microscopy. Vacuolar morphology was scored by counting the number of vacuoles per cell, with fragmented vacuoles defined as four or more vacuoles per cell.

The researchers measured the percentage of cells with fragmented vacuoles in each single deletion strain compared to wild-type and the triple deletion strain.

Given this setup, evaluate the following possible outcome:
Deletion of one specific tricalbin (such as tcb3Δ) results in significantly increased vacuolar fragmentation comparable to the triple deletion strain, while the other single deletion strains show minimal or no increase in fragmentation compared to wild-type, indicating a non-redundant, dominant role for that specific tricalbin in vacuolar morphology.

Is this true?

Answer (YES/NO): NO